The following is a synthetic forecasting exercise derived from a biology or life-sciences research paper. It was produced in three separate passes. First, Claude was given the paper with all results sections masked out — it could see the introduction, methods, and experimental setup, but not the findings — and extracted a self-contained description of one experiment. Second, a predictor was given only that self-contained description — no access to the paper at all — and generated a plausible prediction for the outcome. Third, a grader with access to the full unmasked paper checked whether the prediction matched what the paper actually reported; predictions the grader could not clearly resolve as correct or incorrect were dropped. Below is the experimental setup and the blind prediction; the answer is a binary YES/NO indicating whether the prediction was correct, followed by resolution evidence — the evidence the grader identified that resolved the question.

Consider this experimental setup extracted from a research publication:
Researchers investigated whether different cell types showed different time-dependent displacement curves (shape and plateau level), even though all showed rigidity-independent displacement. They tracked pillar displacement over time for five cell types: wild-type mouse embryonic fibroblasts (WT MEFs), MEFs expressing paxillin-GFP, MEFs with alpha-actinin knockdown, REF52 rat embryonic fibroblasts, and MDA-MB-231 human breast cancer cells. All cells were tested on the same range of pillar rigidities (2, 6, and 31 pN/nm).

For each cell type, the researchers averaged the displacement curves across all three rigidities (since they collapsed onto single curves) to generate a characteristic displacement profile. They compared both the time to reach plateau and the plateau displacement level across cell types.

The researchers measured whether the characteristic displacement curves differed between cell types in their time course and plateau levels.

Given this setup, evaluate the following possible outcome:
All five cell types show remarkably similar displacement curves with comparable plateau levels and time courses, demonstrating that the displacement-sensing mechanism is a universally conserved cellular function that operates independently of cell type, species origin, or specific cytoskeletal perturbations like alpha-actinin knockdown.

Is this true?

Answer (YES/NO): NO